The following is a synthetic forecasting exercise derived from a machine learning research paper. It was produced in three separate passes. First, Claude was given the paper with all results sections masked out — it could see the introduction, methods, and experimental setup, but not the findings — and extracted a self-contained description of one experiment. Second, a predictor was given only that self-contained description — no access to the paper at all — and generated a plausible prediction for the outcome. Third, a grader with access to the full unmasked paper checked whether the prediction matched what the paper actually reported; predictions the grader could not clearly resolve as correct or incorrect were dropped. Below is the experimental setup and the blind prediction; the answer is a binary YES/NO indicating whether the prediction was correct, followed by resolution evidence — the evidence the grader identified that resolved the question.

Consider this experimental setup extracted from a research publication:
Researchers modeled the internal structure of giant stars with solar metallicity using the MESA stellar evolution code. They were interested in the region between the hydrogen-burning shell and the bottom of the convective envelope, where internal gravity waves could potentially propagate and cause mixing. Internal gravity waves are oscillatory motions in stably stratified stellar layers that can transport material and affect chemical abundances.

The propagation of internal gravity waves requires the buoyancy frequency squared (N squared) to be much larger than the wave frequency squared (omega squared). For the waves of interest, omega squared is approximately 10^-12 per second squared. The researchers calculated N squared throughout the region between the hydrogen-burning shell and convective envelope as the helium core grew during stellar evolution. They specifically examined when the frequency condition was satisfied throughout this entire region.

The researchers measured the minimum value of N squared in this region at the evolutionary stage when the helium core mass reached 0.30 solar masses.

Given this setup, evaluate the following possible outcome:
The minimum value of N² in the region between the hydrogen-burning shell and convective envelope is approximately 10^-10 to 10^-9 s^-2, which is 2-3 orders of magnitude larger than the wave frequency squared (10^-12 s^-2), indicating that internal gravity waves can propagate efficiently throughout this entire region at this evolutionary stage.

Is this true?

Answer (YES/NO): YES